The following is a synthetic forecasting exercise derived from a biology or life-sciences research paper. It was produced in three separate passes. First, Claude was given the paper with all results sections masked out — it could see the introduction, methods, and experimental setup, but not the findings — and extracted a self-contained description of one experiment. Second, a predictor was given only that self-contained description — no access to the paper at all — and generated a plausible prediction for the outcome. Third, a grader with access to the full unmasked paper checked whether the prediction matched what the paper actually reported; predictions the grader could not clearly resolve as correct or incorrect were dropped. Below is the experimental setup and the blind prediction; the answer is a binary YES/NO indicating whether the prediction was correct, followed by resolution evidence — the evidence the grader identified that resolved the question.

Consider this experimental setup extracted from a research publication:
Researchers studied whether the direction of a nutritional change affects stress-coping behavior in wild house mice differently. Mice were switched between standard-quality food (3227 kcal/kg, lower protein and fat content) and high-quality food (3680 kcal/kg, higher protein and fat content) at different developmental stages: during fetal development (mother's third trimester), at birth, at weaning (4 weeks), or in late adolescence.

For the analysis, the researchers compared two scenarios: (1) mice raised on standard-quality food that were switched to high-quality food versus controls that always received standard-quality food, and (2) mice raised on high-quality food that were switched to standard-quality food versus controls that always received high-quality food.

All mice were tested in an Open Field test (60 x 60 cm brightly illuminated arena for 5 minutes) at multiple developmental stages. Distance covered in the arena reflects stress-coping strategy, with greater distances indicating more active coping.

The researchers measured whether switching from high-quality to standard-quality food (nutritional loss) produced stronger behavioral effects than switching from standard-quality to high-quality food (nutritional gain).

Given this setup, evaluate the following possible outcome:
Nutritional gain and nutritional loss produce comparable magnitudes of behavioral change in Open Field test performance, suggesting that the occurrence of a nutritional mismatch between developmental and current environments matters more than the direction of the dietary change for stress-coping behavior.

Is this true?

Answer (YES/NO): NO